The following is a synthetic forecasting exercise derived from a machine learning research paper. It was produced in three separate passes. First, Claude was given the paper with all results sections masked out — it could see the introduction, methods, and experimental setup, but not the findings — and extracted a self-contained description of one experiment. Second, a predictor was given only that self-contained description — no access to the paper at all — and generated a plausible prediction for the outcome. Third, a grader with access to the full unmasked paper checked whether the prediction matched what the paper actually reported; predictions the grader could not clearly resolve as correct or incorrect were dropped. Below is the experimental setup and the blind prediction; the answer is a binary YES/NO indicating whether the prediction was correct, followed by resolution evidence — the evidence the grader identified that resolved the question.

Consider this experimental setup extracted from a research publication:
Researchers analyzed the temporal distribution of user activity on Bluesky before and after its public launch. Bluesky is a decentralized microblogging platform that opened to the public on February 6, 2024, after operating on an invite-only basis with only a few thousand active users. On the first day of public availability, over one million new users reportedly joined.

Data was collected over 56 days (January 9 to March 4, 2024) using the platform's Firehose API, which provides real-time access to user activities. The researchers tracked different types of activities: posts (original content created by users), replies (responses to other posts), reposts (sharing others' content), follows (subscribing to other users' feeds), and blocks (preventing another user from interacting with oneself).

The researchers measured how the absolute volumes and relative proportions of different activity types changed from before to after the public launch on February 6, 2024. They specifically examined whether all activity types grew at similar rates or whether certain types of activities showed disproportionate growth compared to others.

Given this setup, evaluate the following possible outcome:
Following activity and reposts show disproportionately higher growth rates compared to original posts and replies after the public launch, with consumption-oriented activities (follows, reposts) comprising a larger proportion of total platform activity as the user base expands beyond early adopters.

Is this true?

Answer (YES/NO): NO